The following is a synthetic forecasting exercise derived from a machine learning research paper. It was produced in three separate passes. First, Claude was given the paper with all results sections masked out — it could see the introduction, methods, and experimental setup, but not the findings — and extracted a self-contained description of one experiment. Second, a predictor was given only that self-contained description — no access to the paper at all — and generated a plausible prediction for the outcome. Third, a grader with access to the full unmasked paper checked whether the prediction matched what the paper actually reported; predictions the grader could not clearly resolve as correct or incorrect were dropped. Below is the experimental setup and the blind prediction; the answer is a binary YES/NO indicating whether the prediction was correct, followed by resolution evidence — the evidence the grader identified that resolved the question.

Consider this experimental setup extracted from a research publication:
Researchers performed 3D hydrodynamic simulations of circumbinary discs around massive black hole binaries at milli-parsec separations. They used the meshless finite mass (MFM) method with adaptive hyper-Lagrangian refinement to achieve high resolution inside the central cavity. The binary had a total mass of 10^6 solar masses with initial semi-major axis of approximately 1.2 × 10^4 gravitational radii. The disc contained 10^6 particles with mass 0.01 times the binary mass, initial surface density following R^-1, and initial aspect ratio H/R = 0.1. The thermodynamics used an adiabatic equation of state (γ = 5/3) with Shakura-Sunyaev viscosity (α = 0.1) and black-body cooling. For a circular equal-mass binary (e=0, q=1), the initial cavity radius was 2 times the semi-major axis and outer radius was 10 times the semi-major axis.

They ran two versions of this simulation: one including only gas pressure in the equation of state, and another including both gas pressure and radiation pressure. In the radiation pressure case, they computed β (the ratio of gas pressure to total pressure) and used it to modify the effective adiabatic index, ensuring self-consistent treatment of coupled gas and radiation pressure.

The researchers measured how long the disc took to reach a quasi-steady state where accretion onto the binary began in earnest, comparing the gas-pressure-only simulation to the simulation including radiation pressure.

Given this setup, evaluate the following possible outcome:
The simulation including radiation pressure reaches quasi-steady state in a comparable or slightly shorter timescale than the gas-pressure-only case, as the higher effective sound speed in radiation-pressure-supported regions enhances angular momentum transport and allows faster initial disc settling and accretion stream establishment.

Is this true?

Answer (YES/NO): NO